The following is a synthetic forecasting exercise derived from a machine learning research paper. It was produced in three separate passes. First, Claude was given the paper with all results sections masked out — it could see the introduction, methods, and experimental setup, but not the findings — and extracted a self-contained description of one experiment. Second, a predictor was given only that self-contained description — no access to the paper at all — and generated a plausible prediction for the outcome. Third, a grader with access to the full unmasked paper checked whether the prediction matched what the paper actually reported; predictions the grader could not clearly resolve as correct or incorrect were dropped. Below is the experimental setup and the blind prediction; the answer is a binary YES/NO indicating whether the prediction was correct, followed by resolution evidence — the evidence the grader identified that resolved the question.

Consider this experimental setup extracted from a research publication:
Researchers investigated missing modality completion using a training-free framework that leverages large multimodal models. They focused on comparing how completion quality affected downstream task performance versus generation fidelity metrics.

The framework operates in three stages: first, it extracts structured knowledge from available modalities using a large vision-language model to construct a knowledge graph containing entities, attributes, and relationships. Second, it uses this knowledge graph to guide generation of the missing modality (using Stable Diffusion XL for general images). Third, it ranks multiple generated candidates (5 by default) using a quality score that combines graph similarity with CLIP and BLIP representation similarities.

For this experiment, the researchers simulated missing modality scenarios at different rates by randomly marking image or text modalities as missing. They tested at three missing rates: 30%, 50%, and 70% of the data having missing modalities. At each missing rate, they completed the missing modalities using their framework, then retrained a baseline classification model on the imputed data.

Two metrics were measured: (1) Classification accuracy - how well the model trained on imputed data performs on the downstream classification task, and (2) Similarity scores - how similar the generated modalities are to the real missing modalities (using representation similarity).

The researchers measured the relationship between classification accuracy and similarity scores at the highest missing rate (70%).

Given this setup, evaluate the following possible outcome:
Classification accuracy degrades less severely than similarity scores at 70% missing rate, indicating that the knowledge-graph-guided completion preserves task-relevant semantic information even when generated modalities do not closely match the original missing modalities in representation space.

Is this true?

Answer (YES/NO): YES